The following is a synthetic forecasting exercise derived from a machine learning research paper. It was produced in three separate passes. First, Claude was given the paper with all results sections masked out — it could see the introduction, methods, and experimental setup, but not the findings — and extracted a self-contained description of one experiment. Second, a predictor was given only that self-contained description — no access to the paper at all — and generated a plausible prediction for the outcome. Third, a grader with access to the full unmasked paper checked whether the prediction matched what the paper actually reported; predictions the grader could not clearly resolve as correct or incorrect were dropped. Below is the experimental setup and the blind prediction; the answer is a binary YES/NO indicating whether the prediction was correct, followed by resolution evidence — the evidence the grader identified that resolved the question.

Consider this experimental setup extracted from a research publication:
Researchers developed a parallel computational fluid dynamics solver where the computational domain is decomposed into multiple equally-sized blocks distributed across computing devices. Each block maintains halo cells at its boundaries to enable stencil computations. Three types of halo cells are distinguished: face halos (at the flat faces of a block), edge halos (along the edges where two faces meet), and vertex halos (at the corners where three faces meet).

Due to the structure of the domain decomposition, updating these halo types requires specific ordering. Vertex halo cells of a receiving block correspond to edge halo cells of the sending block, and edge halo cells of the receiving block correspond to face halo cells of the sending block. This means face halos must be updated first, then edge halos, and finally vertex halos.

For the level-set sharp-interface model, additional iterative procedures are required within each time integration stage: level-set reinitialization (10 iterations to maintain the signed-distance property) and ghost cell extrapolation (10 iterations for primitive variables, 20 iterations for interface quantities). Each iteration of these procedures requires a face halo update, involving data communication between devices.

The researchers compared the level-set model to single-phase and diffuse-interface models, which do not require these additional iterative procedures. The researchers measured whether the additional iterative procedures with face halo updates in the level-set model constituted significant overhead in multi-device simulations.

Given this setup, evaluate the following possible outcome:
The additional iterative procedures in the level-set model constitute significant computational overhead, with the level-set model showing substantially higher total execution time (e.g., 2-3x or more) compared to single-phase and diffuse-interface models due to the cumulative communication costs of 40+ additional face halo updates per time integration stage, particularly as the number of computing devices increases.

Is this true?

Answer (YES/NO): NO